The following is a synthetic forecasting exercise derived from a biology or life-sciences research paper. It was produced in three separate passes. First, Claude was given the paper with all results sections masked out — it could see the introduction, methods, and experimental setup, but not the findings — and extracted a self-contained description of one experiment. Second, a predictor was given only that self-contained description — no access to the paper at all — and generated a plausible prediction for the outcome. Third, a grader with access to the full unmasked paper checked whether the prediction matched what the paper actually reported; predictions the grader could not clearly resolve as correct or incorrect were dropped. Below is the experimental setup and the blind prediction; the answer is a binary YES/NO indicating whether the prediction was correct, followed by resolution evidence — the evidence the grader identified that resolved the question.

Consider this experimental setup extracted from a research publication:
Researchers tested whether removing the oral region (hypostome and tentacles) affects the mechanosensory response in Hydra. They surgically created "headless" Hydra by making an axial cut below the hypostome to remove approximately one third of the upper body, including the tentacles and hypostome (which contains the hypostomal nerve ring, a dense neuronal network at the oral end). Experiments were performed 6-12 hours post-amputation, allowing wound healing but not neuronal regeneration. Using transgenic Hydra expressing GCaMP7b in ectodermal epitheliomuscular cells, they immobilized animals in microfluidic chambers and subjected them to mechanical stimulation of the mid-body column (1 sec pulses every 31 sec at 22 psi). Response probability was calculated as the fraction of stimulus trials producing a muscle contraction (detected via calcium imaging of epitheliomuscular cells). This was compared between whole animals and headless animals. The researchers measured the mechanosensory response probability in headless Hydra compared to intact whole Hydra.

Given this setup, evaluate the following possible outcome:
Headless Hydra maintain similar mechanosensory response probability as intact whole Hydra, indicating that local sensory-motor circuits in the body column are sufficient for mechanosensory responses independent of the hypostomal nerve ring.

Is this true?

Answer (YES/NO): NO